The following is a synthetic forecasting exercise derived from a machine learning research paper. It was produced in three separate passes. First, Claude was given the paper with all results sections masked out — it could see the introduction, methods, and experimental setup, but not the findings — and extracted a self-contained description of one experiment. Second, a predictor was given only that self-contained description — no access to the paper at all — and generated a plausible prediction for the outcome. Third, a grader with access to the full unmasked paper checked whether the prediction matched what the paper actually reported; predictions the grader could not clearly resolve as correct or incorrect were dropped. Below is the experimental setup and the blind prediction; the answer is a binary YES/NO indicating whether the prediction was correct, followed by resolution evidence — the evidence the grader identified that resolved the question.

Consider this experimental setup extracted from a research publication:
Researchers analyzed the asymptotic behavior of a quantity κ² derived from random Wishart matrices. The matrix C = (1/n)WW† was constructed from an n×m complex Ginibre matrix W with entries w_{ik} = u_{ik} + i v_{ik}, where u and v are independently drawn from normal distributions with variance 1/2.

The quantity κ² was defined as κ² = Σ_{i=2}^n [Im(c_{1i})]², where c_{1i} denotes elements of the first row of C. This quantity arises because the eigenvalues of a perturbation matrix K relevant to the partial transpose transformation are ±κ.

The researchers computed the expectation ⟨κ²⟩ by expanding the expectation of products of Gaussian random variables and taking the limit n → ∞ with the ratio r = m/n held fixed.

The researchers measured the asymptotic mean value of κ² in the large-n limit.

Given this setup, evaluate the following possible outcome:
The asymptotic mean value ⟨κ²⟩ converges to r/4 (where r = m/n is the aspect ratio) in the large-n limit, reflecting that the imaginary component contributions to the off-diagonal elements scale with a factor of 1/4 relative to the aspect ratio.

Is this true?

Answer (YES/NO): NO